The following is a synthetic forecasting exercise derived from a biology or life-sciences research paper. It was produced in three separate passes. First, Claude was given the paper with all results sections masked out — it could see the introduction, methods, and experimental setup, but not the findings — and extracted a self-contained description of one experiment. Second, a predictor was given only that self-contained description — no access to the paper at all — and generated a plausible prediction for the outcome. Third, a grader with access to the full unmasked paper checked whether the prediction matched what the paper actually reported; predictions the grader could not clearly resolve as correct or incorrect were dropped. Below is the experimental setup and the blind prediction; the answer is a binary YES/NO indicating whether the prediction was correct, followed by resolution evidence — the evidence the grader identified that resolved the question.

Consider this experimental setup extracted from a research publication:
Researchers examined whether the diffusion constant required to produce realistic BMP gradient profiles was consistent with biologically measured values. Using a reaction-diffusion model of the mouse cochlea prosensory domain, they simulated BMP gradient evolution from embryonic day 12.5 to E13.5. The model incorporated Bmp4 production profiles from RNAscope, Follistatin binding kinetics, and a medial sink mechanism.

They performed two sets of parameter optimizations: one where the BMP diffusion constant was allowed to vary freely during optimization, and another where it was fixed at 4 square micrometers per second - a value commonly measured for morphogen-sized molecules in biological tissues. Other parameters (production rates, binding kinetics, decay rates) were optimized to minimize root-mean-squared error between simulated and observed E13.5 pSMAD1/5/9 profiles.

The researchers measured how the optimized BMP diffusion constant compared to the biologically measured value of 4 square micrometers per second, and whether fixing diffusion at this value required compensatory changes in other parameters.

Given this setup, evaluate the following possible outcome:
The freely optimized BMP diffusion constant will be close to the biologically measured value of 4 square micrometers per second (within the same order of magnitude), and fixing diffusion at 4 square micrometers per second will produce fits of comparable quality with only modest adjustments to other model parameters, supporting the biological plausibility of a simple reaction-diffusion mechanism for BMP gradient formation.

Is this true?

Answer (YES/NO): NO